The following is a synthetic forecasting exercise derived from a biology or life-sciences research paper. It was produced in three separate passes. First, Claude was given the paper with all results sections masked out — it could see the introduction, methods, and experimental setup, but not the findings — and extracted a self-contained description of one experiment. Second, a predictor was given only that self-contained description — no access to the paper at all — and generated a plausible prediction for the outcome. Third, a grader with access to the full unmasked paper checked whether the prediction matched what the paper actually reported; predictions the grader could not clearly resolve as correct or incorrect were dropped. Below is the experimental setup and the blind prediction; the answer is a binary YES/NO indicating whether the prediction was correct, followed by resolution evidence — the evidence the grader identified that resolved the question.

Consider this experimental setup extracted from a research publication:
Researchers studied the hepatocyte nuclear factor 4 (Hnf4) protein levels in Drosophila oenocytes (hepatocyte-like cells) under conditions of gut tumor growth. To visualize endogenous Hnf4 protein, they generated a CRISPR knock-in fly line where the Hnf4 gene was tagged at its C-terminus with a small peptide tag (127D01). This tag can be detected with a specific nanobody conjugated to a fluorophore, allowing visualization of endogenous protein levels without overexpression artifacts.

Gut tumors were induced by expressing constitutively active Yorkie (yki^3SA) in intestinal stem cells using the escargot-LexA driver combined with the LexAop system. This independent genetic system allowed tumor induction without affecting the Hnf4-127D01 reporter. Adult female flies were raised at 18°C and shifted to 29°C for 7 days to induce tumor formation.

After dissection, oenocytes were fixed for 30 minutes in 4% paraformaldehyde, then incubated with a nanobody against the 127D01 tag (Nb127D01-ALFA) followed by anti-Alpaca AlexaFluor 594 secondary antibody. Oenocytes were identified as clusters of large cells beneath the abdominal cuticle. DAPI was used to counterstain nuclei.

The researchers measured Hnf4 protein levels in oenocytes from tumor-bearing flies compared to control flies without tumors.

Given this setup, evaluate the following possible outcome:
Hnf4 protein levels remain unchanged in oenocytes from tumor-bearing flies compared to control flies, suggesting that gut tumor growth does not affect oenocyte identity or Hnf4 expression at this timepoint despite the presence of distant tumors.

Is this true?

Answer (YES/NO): NO